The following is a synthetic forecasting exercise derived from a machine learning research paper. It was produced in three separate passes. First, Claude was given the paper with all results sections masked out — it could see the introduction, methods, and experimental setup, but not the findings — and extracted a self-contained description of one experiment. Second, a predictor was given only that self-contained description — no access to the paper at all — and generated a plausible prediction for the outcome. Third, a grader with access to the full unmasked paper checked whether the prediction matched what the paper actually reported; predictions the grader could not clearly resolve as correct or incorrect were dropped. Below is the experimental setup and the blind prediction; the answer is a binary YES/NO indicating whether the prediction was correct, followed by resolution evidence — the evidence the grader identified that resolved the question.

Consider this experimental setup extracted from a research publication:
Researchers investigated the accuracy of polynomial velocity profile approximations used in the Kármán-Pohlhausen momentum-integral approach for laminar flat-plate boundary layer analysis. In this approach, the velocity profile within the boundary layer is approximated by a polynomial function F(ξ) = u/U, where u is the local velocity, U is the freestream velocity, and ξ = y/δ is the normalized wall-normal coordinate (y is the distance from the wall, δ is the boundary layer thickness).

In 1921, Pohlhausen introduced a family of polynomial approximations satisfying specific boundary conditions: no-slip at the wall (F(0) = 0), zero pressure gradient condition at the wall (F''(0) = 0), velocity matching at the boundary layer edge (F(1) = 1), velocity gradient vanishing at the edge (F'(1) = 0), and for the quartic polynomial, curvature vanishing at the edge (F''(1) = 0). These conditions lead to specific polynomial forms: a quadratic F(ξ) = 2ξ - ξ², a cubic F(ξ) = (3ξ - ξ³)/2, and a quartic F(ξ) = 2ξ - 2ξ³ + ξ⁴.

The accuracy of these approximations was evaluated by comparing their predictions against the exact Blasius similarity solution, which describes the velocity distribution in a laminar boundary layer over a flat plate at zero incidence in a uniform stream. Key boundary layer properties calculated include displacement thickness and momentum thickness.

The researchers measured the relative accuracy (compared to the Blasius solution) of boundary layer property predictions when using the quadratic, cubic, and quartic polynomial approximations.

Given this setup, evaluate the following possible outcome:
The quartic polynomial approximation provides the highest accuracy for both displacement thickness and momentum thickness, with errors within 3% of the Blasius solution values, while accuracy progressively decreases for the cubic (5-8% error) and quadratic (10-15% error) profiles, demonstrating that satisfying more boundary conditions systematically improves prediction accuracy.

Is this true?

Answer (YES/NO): NO